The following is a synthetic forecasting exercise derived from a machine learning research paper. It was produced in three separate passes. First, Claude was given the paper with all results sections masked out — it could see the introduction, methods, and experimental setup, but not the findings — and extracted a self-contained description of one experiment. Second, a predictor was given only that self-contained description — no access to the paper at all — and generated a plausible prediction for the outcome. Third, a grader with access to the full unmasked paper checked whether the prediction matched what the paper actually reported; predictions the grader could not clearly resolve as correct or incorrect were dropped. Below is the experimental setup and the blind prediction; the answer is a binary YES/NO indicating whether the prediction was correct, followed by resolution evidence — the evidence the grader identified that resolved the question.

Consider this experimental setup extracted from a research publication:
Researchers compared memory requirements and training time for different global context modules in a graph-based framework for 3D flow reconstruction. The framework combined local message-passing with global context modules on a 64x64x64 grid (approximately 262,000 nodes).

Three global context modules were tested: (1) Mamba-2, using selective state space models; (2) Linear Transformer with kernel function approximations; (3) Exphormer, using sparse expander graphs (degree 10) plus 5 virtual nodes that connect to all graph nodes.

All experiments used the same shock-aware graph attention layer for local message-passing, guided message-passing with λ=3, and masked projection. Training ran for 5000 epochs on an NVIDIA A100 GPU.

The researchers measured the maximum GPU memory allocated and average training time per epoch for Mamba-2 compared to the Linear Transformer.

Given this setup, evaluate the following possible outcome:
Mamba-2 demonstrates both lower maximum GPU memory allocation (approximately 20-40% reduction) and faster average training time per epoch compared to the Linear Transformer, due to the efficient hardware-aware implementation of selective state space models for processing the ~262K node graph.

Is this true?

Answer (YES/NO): NO